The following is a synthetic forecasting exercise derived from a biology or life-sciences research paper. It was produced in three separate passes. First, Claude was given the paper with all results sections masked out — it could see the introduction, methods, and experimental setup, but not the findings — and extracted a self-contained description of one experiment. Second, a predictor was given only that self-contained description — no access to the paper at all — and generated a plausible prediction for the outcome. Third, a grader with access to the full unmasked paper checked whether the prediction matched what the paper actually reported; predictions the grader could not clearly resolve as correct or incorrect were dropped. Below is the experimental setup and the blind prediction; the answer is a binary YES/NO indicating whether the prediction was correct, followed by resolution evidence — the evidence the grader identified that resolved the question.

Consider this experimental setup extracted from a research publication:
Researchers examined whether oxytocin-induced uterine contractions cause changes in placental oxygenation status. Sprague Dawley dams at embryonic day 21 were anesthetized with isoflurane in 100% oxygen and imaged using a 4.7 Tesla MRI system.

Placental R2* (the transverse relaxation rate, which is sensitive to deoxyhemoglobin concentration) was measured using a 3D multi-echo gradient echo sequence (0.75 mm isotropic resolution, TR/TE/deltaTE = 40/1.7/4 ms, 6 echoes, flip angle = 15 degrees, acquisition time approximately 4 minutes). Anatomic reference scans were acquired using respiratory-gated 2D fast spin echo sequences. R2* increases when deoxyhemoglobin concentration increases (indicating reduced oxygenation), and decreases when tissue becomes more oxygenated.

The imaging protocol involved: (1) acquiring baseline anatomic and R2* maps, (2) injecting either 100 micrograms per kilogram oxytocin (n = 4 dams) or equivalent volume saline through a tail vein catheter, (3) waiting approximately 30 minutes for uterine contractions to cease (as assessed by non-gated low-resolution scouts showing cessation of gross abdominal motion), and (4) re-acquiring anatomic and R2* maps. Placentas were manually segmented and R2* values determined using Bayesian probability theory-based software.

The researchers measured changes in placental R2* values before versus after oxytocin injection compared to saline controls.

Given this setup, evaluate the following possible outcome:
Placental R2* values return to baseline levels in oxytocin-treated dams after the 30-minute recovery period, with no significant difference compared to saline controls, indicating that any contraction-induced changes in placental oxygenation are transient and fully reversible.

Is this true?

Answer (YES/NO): NO